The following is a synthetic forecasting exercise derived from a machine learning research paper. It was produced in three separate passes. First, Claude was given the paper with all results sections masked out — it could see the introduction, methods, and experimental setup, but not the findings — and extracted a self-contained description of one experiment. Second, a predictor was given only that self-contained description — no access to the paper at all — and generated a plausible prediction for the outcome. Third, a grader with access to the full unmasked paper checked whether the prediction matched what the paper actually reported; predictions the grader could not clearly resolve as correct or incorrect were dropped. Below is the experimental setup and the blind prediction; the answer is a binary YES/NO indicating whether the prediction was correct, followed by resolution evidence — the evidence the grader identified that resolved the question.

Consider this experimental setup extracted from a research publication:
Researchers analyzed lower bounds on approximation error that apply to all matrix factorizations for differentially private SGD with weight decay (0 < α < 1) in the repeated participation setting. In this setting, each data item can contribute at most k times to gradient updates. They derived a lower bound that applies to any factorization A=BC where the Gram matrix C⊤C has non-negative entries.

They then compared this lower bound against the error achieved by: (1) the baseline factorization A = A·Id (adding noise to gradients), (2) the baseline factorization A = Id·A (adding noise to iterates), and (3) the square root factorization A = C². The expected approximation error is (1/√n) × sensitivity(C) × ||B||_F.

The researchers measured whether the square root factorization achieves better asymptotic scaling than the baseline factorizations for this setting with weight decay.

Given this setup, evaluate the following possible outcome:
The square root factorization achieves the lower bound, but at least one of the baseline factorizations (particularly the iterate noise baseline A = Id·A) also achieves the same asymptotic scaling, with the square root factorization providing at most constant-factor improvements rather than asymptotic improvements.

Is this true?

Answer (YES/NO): YES